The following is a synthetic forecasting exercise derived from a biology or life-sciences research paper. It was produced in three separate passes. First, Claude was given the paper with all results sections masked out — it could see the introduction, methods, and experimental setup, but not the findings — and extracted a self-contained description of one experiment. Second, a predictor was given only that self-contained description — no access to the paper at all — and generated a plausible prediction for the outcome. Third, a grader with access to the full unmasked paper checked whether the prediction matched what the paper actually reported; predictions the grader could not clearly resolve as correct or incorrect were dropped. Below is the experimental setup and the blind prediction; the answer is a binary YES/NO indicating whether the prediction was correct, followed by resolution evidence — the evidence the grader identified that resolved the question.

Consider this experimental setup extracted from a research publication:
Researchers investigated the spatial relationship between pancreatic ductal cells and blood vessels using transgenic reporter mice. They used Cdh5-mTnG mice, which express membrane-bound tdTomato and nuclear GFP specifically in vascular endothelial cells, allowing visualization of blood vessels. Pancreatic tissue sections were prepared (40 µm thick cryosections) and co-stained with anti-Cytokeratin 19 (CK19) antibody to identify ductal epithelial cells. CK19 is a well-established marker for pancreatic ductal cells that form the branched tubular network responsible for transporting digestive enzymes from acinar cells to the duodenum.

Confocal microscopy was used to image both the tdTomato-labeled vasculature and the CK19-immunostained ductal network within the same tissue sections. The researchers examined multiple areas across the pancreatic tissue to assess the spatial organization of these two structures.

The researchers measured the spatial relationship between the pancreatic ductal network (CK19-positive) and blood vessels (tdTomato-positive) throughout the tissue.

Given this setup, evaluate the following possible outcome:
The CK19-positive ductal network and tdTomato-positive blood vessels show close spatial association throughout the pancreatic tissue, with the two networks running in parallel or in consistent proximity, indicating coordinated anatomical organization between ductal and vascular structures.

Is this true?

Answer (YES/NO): YES